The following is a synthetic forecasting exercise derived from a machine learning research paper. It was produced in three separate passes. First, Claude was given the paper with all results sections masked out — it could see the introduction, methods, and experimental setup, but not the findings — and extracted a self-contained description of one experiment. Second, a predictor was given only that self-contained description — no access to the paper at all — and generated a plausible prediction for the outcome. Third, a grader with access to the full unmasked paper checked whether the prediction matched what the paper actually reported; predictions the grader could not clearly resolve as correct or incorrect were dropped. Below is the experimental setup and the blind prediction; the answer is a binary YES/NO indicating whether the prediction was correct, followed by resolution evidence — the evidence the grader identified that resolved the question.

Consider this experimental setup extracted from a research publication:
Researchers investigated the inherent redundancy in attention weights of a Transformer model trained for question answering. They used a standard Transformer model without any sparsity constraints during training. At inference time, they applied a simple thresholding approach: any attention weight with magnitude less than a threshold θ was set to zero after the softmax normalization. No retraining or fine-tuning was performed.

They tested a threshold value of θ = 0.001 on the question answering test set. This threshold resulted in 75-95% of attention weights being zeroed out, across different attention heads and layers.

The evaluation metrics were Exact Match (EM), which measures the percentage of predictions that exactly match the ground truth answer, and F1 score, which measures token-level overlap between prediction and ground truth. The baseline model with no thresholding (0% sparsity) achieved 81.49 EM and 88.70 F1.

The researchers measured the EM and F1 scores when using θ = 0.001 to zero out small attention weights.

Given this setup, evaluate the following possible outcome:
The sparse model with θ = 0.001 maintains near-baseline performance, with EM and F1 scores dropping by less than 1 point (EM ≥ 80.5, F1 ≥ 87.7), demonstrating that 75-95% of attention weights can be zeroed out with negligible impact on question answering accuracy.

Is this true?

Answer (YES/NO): YES